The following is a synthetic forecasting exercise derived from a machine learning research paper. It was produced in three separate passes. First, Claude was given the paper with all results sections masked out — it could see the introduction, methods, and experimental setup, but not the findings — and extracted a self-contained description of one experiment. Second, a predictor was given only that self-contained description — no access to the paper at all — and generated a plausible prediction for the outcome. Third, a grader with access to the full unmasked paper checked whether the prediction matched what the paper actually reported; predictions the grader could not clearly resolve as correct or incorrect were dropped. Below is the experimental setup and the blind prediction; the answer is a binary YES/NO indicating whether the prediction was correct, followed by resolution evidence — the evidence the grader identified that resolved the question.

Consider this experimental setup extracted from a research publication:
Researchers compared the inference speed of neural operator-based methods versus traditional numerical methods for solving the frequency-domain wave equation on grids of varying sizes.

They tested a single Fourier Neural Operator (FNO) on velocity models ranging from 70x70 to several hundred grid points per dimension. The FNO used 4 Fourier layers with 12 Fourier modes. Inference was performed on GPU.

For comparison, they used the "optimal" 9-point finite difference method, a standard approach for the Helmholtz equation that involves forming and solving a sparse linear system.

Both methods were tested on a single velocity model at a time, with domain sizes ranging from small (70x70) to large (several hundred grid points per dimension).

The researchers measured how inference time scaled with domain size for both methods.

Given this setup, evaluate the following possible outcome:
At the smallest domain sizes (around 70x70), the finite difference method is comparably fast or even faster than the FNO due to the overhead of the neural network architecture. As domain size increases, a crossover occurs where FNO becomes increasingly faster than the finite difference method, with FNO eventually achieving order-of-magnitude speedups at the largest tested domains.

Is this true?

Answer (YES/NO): YES